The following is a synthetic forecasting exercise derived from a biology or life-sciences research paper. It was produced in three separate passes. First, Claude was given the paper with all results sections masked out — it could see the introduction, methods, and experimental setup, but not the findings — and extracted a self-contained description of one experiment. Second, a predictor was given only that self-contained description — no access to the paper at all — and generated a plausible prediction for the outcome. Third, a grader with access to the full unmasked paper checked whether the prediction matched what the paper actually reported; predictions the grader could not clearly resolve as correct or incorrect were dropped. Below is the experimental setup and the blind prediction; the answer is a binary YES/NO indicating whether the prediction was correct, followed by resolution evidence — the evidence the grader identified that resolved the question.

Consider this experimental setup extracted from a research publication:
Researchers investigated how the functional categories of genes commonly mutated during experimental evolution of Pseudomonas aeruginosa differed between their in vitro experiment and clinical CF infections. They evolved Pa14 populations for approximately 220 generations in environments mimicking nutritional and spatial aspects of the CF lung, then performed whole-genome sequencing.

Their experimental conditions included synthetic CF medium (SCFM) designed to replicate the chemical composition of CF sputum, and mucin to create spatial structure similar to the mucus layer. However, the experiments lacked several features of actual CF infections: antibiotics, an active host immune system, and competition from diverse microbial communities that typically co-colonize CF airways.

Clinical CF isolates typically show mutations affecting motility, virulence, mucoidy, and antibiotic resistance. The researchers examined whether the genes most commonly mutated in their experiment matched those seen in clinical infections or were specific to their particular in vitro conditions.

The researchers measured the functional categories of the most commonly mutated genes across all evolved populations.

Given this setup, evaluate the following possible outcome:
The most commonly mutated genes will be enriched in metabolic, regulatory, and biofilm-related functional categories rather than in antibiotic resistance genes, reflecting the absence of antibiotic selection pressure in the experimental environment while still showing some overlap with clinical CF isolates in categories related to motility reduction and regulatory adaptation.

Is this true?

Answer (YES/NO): NO